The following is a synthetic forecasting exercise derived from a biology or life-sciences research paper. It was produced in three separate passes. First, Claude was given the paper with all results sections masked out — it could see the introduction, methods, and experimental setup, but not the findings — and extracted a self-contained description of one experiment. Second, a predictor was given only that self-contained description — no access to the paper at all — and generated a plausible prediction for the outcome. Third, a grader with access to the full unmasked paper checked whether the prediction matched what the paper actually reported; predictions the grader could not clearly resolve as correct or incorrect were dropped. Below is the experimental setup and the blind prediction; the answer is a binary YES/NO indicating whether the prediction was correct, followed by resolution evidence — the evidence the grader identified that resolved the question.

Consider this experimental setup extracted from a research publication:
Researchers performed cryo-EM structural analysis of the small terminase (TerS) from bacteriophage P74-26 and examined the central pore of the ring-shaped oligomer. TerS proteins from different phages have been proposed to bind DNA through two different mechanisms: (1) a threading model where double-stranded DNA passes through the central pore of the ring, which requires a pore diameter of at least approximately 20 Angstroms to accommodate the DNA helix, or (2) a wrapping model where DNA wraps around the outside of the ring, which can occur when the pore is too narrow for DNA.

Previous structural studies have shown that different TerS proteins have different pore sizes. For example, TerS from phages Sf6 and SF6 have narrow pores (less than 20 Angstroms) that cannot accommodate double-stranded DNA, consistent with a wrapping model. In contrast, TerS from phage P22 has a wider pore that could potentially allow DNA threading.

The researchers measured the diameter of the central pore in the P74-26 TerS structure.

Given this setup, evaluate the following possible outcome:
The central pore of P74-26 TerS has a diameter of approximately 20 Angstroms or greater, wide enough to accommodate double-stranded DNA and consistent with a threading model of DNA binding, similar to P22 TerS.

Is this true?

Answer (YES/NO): YES